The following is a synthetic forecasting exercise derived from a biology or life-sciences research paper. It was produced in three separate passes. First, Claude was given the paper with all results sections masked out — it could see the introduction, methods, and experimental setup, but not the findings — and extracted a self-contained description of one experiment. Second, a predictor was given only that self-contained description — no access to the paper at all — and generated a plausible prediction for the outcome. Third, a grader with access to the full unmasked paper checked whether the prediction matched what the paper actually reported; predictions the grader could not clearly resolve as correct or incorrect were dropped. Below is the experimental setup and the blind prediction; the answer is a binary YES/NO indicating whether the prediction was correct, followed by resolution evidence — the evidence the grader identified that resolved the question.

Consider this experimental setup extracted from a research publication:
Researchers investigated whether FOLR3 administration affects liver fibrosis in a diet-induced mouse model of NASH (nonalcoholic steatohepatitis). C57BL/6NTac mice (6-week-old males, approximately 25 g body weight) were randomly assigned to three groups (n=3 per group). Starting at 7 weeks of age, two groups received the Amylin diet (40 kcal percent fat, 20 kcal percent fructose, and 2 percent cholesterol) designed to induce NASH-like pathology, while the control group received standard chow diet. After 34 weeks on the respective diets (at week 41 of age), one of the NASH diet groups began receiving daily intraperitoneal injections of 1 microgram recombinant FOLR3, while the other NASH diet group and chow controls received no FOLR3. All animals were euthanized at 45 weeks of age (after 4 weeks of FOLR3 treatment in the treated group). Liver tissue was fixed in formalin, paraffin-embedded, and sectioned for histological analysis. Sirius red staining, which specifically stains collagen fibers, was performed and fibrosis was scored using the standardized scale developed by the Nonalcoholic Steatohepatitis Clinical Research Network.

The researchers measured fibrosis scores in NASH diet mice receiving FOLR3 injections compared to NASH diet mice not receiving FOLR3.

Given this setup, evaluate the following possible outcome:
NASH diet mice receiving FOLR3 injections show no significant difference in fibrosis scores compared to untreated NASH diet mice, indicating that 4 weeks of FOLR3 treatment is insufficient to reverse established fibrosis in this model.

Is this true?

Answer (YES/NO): NO